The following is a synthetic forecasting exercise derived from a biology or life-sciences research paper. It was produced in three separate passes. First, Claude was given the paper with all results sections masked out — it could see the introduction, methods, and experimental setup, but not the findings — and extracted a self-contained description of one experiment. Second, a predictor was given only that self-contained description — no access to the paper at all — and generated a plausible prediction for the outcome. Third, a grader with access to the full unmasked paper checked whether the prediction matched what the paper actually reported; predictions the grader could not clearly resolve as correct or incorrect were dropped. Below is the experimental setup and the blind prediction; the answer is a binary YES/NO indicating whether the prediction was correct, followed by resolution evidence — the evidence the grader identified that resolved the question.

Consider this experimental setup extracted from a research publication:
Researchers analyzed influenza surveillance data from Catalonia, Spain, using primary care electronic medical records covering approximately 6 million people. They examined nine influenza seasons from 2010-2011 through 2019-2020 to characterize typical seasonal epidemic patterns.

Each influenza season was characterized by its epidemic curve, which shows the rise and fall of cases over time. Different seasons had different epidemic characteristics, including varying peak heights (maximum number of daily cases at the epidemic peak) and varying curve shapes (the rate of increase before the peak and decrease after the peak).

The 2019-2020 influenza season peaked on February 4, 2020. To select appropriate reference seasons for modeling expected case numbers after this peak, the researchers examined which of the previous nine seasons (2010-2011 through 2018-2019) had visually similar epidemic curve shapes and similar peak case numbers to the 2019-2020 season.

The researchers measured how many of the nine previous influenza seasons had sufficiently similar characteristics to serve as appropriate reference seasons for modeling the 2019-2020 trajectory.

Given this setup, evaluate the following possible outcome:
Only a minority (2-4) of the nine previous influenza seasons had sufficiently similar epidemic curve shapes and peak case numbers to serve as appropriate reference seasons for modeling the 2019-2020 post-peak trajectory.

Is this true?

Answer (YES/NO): YES